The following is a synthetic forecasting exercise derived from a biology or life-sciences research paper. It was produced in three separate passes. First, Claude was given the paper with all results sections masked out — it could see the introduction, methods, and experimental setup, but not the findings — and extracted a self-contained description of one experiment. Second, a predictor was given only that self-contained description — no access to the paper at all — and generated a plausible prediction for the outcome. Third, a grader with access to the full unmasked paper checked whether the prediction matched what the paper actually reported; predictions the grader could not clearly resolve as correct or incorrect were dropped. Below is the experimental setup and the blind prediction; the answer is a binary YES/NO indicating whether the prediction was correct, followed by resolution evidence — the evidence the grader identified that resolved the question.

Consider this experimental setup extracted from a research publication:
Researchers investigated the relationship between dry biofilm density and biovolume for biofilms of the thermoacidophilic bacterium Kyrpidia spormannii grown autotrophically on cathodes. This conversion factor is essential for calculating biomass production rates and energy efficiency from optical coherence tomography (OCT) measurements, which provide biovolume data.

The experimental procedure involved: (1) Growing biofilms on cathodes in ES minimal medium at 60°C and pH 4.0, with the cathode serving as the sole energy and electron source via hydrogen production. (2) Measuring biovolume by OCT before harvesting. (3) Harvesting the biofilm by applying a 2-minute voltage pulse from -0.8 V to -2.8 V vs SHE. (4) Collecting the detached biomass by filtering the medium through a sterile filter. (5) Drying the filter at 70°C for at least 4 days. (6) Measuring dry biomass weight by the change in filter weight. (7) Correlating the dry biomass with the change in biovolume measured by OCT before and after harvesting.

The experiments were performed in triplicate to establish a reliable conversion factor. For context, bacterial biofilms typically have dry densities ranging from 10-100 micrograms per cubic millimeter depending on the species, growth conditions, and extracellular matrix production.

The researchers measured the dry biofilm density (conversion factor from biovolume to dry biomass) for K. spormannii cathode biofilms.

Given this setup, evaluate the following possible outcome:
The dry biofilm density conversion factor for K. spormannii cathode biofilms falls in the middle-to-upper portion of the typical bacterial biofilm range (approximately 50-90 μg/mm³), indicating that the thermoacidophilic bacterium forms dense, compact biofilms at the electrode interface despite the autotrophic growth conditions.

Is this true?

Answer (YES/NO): NO